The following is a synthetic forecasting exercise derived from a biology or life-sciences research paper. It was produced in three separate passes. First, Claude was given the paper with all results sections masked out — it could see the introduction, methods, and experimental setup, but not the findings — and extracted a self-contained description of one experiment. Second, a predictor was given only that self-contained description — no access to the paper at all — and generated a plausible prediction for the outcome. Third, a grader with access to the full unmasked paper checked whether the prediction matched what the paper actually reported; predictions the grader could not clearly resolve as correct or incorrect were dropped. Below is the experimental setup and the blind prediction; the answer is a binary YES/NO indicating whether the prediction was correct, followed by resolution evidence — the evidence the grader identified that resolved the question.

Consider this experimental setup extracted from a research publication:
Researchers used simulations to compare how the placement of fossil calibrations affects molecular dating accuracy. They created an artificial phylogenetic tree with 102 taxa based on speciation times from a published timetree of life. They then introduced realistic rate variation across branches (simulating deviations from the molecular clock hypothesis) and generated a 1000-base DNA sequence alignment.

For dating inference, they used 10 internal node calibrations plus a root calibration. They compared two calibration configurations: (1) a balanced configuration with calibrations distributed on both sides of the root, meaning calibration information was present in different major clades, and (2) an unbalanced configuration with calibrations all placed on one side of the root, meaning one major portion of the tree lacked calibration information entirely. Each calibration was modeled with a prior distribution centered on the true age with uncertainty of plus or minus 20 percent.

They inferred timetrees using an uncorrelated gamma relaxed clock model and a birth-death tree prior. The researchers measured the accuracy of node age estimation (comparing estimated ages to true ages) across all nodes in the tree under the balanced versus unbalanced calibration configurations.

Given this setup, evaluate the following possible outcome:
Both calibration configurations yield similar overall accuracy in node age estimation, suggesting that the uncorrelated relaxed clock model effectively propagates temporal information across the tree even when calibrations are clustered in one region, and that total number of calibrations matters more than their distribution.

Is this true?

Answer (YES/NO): YES